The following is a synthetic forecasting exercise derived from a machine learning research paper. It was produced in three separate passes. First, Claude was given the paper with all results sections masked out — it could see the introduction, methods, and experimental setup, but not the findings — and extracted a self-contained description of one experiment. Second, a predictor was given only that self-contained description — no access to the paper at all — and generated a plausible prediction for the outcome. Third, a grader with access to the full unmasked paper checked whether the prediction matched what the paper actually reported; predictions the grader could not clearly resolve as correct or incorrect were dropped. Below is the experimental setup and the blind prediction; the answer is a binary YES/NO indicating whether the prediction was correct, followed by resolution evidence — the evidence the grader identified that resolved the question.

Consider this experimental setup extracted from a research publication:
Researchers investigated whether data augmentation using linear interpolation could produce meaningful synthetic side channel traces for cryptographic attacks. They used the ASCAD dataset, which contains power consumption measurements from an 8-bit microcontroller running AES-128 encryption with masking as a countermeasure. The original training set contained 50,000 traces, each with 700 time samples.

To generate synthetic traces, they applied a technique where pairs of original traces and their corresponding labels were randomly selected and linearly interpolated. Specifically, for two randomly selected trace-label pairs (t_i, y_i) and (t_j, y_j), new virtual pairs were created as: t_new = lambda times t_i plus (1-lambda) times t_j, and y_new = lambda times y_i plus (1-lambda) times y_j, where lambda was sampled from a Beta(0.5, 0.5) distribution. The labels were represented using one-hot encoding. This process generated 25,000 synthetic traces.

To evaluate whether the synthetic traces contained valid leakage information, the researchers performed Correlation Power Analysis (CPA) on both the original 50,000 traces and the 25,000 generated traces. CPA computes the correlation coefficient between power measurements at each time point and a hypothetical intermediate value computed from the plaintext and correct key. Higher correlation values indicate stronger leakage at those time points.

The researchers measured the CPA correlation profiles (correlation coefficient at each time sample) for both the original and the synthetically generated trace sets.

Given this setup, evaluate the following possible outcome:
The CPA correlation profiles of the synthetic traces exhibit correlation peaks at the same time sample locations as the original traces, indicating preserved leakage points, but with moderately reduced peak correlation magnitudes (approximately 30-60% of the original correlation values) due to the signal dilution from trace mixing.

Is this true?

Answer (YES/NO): NO